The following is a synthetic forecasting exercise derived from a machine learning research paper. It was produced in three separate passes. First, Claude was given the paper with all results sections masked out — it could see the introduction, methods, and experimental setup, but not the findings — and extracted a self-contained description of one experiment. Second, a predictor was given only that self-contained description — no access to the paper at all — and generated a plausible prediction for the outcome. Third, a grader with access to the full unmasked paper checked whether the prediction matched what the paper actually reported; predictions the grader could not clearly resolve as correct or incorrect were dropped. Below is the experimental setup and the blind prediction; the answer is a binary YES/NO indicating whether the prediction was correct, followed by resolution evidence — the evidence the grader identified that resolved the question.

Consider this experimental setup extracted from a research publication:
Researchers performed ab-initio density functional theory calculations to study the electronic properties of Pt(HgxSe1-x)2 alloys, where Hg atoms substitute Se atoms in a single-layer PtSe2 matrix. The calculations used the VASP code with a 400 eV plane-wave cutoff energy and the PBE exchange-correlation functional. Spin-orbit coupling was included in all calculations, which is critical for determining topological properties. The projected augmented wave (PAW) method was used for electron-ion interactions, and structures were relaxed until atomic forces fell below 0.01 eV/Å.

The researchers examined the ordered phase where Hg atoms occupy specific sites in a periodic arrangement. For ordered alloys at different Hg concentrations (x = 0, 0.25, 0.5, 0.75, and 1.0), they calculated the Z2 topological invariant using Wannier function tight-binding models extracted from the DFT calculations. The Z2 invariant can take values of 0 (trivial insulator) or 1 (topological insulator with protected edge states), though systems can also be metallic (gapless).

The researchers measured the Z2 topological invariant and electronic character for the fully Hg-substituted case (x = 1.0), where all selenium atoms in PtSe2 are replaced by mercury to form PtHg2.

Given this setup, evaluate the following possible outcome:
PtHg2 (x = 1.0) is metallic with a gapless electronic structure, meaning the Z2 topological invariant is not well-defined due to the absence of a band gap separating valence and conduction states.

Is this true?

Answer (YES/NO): NO